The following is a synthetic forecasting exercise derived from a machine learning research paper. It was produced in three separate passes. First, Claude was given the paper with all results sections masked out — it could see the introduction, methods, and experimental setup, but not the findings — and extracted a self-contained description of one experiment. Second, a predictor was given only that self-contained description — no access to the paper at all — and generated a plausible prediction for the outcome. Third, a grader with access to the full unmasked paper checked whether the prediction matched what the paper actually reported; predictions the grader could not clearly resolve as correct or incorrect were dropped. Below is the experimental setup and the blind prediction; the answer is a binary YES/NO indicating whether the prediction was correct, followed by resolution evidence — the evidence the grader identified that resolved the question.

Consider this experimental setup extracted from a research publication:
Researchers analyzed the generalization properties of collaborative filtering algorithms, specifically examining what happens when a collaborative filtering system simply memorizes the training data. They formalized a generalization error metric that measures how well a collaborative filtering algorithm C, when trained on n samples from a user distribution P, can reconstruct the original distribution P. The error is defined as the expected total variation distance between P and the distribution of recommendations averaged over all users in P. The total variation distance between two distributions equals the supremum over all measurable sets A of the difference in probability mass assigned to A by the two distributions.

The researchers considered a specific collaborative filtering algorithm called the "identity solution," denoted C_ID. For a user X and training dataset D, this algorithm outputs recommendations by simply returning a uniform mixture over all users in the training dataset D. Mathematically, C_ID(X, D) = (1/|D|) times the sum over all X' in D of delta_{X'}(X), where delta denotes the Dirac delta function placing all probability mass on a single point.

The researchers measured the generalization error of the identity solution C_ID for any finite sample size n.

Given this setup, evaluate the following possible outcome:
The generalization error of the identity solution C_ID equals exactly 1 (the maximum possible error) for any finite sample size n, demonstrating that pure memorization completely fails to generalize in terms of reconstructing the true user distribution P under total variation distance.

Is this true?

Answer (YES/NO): YES